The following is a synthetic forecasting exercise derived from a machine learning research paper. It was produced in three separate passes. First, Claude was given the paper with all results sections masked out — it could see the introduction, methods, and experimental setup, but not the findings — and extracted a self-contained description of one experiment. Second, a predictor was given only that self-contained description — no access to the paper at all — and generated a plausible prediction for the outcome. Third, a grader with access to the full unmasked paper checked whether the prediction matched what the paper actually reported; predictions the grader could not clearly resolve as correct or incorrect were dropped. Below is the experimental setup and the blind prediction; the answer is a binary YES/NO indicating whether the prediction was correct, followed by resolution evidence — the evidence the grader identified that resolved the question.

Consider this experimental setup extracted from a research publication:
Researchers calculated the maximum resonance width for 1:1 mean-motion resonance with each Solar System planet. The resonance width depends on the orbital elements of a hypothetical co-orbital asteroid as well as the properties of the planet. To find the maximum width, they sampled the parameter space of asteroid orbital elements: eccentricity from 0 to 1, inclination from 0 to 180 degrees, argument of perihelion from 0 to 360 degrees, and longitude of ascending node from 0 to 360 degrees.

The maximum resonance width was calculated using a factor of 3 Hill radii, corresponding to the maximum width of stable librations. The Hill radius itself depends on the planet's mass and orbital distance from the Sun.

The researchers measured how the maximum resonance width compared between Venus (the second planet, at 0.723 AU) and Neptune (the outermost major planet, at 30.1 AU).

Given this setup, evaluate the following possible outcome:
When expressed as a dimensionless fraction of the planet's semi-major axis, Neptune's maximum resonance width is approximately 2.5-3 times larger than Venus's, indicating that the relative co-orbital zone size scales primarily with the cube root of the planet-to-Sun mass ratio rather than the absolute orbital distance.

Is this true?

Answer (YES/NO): YES